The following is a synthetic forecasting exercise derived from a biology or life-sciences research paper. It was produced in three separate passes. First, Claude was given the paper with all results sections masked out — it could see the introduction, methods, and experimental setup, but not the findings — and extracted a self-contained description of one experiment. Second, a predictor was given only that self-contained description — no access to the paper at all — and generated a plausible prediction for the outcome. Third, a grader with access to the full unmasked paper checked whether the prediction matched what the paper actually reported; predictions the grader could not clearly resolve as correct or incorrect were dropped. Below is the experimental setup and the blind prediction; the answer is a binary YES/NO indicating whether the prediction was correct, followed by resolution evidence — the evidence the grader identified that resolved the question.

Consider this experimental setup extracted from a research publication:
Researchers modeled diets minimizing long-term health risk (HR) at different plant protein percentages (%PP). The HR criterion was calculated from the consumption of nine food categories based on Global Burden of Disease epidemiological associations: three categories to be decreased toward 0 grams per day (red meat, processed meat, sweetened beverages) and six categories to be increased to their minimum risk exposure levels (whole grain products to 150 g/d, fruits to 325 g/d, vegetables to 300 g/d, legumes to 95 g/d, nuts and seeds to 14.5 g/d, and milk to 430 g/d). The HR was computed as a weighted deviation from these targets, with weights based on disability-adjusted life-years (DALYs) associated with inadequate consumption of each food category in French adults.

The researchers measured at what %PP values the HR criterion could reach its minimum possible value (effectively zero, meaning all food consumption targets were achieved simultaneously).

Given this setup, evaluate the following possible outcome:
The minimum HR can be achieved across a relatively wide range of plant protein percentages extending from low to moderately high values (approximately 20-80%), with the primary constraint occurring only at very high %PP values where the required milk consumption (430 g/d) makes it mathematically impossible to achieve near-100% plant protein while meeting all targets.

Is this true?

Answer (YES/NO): NO